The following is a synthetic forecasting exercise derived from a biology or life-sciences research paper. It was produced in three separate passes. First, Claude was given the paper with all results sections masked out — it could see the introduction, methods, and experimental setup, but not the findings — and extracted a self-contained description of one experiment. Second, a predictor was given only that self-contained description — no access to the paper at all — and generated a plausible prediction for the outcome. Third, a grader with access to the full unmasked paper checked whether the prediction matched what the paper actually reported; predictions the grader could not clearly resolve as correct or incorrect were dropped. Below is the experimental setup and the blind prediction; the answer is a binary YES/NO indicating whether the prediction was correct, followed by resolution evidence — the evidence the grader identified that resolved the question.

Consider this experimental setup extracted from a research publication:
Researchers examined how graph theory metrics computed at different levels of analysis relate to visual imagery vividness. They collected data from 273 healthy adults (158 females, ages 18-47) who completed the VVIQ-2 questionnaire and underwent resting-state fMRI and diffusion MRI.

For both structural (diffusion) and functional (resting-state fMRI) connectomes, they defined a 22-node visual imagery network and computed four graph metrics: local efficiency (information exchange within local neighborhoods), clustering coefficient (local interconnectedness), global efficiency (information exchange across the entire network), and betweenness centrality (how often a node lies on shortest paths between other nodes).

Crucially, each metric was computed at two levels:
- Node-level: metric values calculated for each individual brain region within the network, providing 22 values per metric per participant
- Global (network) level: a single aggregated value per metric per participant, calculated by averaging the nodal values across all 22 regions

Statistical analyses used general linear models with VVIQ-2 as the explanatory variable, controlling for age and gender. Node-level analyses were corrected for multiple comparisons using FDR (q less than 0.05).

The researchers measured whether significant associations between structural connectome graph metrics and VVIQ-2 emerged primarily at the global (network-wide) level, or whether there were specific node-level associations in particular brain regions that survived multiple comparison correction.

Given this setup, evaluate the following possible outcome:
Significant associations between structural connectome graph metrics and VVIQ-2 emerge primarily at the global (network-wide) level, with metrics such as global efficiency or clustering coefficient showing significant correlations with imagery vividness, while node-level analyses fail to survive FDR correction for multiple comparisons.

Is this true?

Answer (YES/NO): NO